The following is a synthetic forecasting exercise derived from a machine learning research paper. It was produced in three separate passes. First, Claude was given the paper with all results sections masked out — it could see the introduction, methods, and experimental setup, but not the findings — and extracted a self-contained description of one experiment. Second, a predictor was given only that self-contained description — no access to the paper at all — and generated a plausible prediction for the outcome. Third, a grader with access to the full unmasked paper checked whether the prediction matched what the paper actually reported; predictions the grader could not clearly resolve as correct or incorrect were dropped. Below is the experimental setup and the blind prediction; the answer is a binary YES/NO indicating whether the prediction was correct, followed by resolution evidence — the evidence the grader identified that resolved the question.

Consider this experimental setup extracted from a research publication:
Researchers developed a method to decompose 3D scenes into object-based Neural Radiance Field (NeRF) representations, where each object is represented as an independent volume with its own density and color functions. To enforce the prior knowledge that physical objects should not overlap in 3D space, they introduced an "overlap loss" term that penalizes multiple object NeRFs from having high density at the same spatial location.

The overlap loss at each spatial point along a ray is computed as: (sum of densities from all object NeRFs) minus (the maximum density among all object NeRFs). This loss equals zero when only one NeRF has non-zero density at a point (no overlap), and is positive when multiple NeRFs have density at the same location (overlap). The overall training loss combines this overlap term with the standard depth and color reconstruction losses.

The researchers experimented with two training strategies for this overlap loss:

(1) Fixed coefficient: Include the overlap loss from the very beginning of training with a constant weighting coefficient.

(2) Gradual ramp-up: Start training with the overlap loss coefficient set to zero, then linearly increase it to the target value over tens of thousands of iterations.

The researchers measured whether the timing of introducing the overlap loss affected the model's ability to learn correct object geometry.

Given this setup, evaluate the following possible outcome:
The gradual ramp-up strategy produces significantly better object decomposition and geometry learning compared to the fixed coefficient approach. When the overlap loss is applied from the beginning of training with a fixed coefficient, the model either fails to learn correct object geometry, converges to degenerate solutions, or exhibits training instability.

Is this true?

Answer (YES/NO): YES